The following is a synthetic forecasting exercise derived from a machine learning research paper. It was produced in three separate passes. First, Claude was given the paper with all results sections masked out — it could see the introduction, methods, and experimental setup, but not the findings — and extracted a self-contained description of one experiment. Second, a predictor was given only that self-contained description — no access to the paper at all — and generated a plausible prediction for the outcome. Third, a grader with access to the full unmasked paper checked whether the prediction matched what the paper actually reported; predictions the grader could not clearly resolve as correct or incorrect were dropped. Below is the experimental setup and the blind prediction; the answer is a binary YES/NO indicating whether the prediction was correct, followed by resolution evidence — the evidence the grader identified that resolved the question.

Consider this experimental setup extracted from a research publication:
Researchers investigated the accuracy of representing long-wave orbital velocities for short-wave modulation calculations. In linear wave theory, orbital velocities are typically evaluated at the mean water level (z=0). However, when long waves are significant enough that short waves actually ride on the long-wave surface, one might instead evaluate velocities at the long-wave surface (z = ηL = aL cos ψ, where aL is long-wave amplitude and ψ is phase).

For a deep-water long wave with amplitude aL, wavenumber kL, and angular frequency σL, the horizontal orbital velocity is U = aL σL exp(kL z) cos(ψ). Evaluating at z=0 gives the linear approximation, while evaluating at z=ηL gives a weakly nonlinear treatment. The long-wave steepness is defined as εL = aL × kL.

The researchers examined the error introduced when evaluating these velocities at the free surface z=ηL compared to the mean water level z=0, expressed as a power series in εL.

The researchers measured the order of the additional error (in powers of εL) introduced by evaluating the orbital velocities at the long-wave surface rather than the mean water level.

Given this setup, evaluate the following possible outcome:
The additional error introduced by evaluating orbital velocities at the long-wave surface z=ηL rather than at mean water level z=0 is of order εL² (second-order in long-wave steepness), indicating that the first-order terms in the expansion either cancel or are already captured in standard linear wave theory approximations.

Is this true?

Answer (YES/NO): YES